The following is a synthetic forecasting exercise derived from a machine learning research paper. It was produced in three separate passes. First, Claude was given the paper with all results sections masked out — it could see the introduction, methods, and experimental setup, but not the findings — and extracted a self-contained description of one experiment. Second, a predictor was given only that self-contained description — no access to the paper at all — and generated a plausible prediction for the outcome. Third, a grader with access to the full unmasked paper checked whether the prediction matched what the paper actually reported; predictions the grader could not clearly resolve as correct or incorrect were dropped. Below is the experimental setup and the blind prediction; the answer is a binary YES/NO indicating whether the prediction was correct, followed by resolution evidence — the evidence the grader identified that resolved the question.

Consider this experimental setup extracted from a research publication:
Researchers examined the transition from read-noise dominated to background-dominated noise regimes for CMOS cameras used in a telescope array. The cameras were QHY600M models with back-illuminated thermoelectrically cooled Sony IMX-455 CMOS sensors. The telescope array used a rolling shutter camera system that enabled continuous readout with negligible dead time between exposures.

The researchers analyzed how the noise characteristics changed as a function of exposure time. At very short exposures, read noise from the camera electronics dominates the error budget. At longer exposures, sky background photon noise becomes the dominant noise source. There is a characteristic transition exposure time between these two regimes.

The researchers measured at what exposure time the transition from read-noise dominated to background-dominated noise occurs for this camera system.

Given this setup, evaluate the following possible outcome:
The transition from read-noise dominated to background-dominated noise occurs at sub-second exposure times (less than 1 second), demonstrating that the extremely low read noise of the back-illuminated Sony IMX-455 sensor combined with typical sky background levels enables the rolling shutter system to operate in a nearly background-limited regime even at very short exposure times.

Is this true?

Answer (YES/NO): NO